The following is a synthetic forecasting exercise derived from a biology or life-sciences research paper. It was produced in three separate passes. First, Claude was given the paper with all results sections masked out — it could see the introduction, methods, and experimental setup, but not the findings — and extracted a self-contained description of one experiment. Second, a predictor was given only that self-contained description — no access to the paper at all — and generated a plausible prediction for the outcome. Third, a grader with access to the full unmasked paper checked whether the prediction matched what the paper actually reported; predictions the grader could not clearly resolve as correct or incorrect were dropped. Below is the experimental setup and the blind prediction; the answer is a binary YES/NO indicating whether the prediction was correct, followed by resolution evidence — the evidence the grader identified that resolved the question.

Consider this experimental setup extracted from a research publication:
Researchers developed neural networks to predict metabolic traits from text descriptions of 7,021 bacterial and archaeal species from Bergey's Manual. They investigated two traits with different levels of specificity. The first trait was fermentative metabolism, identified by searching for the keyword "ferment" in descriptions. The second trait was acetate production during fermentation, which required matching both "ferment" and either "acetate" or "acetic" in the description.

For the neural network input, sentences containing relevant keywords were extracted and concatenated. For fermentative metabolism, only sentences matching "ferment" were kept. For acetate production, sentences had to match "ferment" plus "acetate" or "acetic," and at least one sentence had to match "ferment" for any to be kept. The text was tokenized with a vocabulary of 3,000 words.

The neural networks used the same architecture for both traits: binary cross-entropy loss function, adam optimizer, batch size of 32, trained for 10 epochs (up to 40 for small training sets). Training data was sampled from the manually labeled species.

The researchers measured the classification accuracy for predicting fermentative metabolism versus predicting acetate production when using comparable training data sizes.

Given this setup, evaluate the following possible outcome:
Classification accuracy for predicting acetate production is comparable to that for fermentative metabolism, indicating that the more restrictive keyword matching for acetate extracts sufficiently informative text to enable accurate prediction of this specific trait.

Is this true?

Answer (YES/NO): YES